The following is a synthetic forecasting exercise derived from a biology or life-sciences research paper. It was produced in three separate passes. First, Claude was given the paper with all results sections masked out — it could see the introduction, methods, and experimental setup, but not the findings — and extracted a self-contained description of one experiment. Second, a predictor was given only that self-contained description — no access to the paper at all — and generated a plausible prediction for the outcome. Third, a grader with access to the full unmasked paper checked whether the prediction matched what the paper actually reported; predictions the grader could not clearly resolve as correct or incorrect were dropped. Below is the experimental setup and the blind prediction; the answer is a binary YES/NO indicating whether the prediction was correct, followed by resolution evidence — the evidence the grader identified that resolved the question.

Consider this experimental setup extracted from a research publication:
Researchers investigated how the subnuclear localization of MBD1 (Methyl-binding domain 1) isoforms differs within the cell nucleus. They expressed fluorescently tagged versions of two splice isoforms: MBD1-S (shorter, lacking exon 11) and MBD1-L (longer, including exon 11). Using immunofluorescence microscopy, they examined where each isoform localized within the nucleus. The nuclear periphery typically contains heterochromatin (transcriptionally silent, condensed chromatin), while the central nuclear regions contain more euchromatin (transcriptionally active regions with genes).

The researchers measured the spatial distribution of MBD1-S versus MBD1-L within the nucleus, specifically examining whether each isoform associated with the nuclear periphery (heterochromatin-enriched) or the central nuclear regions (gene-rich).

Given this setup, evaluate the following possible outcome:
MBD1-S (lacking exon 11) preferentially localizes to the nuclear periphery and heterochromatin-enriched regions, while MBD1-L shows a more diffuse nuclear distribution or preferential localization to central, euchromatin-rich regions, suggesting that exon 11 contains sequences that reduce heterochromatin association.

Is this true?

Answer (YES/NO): YES